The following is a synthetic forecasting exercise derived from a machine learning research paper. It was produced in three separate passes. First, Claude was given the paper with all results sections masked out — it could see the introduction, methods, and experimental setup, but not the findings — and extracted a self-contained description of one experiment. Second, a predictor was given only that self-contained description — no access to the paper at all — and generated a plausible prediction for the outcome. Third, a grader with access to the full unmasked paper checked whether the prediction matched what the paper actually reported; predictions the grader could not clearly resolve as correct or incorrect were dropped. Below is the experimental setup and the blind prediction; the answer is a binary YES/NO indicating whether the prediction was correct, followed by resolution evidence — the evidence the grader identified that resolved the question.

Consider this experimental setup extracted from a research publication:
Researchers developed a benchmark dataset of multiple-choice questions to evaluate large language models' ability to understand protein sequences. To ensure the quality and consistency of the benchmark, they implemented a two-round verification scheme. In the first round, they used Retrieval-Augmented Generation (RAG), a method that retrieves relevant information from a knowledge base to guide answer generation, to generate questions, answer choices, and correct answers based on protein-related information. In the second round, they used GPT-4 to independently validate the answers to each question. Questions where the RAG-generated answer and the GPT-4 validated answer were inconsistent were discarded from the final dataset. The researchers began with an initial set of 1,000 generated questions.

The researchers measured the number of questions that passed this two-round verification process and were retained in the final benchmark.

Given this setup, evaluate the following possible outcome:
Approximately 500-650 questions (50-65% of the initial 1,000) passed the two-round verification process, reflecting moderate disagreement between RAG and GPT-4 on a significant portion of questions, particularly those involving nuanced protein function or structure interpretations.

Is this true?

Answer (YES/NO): NO